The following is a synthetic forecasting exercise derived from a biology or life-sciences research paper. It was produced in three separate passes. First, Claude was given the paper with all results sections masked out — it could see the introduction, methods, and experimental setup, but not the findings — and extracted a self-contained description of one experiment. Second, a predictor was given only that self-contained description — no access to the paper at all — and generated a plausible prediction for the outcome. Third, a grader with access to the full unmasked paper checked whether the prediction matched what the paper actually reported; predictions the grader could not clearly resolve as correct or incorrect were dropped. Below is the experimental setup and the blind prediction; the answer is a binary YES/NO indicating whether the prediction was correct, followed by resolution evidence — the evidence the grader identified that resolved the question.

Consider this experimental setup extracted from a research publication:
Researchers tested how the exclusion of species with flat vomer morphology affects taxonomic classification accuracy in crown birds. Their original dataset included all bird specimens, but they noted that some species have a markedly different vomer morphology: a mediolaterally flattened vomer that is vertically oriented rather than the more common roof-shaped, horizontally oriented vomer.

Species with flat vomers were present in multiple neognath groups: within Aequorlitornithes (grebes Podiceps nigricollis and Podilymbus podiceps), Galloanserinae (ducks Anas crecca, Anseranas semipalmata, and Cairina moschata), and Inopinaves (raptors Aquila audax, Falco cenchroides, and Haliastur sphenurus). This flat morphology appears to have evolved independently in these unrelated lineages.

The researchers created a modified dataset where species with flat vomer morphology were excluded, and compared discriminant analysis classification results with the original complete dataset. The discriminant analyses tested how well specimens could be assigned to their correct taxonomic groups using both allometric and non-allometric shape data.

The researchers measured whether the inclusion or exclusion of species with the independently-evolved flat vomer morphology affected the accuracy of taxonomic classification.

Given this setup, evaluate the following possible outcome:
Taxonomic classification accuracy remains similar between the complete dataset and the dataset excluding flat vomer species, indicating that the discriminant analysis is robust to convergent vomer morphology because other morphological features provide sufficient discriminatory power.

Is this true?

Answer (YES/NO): NO